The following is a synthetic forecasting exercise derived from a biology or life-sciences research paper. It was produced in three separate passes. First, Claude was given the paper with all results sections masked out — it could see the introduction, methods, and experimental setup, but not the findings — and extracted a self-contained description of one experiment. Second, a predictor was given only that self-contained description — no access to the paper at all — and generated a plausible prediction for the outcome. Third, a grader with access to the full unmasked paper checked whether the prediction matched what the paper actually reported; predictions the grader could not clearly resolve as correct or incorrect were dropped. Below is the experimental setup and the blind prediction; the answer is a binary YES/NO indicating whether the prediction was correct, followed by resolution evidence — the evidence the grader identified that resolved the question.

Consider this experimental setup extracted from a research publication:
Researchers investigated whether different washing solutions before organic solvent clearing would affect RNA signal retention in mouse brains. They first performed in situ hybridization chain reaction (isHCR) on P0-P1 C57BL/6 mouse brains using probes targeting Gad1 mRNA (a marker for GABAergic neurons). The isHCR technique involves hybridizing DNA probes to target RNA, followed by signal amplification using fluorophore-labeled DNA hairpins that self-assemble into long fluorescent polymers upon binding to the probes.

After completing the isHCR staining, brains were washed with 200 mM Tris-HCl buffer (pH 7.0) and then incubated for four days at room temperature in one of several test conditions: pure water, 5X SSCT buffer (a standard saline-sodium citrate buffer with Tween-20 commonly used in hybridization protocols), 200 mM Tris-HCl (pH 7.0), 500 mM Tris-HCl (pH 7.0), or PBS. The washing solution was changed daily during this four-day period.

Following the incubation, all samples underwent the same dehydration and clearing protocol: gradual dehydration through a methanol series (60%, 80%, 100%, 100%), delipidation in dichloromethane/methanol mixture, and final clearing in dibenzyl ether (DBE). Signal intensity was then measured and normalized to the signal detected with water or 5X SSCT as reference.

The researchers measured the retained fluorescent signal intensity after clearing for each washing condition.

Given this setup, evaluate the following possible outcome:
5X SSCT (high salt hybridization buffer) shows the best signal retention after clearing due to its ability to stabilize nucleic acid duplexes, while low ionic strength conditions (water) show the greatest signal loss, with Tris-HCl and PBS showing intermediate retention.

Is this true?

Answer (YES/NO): NO